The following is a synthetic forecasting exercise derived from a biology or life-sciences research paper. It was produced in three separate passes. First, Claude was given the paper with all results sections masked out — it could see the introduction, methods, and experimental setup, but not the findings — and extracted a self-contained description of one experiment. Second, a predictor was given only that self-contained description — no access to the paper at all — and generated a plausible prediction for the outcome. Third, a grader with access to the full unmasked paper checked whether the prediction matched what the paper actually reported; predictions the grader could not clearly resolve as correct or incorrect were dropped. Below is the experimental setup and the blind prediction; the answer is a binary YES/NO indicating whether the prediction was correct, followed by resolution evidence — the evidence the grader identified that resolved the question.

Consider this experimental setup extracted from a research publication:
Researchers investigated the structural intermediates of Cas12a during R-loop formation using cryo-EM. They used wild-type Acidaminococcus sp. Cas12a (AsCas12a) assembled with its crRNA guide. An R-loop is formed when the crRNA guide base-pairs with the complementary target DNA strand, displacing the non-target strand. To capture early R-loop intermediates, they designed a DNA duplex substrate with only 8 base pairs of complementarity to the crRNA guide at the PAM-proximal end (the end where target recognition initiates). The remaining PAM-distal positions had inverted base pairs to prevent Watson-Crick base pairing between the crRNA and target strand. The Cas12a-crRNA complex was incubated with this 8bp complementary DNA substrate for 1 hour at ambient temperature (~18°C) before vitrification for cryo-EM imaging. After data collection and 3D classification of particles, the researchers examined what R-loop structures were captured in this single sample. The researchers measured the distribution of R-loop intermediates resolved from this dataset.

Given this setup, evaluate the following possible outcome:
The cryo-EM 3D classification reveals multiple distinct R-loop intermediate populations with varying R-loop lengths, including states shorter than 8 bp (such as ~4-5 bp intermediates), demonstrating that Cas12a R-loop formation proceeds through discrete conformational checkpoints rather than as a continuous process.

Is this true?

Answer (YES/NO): YES